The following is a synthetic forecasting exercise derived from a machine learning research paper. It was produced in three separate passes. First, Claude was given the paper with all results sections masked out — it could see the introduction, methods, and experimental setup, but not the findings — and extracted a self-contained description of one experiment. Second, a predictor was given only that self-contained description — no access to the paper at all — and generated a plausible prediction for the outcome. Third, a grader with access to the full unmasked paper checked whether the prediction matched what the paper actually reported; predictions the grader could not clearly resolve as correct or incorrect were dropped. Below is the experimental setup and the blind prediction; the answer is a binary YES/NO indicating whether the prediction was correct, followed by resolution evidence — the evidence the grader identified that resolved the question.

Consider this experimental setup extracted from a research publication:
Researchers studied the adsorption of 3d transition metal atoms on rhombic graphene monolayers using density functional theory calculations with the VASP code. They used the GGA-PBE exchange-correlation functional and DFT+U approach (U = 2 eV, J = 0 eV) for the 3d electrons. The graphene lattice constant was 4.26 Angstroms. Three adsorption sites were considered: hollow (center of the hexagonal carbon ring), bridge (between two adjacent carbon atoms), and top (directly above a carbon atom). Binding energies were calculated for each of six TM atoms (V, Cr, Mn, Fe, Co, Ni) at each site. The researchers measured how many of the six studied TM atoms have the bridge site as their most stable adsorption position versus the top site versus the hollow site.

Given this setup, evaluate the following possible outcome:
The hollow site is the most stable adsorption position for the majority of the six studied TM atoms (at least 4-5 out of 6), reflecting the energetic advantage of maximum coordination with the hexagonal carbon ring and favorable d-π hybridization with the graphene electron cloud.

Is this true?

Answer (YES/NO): NO